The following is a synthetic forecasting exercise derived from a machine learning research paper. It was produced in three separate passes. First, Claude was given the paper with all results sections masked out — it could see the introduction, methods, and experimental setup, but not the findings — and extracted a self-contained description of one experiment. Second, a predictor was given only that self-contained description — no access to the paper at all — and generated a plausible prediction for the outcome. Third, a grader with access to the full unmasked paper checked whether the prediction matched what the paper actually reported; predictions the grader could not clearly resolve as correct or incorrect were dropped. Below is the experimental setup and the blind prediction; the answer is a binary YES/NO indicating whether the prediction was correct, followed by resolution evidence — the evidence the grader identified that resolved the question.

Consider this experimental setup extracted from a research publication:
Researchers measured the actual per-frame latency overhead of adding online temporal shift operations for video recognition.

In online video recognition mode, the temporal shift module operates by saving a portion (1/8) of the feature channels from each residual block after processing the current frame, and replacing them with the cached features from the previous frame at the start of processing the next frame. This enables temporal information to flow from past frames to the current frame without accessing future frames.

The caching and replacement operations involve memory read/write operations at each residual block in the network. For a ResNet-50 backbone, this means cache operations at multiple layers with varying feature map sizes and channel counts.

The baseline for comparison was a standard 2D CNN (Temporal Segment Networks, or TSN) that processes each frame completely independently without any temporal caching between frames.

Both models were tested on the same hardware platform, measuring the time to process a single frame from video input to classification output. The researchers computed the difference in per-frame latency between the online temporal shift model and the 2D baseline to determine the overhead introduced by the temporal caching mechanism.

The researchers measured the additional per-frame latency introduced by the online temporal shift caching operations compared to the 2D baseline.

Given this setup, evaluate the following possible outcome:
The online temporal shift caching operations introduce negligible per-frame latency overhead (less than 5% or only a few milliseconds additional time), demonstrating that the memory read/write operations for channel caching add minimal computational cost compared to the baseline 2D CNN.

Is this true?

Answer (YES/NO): YES